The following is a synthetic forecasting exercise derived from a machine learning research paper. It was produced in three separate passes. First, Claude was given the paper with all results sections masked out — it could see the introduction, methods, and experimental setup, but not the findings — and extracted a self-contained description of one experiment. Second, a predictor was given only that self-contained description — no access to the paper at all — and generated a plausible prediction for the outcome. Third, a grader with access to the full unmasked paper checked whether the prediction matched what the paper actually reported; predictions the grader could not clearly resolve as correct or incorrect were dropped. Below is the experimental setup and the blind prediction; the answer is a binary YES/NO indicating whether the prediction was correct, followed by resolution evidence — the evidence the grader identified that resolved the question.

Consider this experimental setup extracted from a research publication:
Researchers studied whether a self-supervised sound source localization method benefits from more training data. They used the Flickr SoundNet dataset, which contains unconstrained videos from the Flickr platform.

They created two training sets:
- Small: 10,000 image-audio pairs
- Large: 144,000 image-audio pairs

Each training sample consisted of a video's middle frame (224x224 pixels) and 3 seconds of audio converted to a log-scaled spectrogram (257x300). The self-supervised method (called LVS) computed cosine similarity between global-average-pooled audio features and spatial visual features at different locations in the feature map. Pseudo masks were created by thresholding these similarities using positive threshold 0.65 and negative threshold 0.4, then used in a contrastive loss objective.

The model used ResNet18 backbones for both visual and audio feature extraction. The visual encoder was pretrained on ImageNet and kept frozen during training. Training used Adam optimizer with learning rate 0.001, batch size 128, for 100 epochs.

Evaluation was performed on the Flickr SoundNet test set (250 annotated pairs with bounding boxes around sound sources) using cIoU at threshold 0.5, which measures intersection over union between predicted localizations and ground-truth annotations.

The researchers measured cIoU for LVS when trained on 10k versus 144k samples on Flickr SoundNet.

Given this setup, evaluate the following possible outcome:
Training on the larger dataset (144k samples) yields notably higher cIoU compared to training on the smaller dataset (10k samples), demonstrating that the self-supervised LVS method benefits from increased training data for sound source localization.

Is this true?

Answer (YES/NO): NO